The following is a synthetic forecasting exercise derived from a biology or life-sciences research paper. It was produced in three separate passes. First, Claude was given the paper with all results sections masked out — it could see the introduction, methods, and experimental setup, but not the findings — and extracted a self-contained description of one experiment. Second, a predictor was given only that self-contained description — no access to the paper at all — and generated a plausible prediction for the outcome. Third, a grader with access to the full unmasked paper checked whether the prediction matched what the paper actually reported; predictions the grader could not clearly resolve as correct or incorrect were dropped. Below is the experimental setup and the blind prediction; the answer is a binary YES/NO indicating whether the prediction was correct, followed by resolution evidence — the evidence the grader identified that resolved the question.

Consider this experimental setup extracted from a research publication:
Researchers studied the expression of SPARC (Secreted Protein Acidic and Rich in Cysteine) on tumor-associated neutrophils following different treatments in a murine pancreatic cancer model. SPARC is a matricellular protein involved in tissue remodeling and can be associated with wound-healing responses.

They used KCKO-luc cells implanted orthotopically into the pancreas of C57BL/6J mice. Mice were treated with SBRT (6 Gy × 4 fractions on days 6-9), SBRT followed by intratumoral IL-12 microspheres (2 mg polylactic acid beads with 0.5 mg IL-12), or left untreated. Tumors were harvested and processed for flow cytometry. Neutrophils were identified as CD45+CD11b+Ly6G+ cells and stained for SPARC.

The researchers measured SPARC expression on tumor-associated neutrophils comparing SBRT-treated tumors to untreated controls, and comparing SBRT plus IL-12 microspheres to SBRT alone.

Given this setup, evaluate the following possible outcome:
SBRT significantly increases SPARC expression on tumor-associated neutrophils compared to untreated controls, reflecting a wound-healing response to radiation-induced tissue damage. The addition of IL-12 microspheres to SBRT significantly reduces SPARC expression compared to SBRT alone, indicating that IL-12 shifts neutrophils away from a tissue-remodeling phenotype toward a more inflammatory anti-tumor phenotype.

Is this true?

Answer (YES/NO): YES